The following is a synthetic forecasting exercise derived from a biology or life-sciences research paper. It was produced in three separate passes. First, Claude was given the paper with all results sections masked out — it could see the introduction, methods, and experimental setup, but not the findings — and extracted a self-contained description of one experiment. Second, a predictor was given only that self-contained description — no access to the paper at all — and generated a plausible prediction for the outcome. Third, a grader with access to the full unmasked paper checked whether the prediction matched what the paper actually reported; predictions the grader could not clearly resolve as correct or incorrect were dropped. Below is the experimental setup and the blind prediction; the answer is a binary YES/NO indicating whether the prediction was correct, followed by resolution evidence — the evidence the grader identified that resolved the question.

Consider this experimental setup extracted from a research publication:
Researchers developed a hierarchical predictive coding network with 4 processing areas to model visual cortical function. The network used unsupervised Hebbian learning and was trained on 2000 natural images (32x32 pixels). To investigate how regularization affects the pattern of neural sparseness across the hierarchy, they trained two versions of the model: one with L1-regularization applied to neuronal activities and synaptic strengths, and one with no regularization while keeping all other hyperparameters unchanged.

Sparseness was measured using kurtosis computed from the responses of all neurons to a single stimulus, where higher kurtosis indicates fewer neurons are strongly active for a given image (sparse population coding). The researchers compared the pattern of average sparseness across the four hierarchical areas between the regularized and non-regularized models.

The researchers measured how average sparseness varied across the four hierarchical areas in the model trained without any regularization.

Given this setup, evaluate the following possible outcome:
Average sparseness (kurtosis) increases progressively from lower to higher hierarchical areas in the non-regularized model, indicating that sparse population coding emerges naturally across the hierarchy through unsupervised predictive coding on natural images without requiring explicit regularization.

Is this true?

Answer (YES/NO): NO